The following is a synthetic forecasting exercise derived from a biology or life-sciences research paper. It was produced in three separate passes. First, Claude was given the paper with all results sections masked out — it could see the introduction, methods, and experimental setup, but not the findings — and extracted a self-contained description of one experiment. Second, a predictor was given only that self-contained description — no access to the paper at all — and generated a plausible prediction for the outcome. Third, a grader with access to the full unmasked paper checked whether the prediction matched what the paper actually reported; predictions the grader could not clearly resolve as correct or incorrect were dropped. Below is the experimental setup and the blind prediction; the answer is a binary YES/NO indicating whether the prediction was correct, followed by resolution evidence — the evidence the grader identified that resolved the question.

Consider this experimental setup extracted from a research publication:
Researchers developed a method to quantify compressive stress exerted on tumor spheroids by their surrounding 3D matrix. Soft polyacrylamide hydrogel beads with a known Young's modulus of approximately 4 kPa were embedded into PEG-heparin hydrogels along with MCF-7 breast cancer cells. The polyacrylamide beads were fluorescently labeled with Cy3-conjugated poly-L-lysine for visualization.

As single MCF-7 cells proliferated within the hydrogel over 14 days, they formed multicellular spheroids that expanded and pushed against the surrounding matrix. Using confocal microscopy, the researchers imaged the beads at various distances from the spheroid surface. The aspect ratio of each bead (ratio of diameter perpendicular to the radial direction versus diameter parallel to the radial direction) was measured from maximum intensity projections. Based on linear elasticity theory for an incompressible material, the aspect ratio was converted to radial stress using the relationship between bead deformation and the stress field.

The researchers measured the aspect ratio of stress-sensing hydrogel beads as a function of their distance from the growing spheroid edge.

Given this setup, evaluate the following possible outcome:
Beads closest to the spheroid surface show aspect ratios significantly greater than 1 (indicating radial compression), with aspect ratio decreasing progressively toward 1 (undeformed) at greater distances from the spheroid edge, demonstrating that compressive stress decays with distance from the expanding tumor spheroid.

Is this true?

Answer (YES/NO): YES